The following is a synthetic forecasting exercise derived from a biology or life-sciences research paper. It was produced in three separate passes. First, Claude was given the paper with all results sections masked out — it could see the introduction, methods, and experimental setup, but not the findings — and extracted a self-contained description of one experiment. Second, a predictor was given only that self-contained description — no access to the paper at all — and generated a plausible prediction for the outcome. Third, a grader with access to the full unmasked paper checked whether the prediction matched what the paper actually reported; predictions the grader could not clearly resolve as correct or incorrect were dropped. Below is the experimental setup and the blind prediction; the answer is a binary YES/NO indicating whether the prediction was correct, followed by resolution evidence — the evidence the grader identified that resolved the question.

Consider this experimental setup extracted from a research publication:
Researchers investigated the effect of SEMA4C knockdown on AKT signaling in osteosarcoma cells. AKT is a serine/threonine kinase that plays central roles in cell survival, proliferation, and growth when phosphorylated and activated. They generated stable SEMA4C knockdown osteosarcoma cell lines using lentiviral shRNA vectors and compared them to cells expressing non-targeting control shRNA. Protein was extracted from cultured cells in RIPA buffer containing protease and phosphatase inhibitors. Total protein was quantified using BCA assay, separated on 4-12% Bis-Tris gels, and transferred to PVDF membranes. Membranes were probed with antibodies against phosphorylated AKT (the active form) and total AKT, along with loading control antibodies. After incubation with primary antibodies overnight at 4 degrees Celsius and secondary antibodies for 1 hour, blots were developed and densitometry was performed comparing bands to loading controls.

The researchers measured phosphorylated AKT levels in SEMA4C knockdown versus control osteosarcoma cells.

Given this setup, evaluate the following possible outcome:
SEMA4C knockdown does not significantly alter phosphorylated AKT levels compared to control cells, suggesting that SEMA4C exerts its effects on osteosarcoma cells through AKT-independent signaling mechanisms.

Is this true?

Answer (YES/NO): NO